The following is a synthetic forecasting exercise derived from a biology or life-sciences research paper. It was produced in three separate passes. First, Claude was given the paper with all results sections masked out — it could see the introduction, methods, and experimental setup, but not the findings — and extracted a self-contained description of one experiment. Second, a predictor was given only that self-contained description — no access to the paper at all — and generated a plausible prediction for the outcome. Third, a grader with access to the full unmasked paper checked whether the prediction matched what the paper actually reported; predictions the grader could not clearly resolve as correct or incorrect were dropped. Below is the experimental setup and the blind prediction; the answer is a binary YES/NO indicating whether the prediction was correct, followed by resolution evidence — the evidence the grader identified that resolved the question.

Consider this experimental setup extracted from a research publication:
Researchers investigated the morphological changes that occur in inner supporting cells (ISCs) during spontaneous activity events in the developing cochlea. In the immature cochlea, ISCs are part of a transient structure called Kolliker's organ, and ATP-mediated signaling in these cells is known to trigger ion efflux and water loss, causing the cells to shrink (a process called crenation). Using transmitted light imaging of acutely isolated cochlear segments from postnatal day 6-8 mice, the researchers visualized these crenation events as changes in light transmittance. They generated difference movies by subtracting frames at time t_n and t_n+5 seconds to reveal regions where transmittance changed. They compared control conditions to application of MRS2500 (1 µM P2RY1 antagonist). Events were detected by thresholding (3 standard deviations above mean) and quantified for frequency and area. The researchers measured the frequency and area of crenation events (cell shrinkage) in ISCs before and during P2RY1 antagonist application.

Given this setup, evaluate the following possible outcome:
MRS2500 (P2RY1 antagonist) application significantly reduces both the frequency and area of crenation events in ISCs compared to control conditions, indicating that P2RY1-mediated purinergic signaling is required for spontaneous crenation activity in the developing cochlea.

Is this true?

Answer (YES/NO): YES